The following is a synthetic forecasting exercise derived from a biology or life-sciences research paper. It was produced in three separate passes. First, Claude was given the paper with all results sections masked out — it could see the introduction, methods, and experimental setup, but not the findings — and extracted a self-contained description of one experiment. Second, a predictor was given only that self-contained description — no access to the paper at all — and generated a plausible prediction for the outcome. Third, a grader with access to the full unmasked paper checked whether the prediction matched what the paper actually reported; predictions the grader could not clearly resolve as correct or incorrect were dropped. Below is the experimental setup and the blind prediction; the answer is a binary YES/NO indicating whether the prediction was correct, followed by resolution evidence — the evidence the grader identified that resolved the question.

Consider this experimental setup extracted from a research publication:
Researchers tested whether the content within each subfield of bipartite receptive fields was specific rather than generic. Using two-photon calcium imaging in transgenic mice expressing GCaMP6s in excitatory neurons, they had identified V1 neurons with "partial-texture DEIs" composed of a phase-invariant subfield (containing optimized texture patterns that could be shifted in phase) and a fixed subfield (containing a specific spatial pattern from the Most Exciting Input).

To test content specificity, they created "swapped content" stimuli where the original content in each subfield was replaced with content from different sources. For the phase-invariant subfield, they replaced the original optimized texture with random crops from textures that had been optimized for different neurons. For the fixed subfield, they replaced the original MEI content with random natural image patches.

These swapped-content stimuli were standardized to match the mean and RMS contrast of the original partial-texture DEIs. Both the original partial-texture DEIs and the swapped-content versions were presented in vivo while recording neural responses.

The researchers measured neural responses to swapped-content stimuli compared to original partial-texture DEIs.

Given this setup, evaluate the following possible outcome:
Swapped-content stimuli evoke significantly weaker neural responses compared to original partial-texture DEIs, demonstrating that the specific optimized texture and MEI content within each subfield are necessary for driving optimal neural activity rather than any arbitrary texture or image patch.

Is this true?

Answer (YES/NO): YES